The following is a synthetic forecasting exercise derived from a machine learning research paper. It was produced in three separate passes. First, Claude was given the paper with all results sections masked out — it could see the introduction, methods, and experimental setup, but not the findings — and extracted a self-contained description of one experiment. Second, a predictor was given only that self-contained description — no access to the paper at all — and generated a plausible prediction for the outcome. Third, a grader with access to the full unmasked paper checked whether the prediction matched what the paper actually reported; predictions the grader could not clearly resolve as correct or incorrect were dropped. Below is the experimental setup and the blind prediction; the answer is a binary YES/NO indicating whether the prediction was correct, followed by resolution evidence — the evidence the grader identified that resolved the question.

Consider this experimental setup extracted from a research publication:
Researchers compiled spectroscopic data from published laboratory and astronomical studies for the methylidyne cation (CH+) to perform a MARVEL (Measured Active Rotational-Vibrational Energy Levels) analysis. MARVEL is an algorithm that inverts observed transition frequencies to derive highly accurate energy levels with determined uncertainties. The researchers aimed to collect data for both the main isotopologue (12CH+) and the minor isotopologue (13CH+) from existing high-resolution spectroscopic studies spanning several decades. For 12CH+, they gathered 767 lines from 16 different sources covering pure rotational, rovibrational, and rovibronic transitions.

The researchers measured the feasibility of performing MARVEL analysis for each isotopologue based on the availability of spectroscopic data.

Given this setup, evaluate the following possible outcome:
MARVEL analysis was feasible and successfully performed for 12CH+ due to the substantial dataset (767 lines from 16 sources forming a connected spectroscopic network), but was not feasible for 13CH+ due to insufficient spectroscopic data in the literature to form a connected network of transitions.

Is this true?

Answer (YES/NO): YES